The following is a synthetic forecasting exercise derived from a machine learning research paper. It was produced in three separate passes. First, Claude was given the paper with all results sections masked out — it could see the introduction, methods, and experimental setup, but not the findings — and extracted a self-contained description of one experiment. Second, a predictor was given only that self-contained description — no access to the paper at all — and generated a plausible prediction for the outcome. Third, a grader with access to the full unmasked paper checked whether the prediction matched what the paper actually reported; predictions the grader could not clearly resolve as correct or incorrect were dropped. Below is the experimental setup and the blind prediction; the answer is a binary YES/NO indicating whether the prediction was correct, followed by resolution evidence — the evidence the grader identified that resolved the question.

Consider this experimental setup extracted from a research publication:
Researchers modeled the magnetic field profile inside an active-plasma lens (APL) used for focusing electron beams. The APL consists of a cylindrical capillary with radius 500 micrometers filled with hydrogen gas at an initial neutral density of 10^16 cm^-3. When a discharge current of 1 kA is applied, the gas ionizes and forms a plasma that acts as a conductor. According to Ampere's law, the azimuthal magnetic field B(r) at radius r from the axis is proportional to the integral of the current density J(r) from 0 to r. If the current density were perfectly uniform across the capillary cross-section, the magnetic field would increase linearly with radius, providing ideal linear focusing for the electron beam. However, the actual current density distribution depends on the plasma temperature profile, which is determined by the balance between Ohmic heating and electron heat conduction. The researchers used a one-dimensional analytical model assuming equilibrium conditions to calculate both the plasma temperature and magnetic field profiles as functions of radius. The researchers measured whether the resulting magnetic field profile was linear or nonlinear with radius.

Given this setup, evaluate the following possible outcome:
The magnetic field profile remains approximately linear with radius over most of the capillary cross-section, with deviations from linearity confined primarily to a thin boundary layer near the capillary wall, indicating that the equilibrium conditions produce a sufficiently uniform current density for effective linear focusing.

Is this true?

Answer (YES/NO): NO